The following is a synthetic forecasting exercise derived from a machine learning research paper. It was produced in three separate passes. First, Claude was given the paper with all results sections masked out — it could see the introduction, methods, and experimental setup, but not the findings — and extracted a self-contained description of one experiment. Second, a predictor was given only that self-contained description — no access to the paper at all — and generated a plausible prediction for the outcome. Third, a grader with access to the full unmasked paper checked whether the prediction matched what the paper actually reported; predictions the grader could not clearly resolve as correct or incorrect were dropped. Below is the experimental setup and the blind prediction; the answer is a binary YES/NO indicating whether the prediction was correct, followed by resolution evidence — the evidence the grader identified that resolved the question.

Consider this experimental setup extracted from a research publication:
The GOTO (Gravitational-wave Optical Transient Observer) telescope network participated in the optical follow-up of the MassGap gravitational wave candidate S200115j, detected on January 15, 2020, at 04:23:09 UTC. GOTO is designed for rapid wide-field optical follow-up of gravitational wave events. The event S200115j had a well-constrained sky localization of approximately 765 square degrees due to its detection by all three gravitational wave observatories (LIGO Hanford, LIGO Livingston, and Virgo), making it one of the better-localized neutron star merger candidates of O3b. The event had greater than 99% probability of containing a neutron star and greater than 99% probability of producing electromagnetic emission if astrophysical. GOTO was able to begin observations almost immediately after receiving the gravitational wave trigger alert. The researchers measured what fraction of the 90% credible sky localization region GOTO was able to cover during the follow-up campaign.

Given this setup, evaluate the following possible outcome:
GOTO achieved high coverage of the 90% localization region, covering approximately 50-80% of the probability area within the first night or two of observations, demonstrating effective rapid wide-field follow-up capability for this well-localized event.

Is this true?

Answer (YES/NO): YES